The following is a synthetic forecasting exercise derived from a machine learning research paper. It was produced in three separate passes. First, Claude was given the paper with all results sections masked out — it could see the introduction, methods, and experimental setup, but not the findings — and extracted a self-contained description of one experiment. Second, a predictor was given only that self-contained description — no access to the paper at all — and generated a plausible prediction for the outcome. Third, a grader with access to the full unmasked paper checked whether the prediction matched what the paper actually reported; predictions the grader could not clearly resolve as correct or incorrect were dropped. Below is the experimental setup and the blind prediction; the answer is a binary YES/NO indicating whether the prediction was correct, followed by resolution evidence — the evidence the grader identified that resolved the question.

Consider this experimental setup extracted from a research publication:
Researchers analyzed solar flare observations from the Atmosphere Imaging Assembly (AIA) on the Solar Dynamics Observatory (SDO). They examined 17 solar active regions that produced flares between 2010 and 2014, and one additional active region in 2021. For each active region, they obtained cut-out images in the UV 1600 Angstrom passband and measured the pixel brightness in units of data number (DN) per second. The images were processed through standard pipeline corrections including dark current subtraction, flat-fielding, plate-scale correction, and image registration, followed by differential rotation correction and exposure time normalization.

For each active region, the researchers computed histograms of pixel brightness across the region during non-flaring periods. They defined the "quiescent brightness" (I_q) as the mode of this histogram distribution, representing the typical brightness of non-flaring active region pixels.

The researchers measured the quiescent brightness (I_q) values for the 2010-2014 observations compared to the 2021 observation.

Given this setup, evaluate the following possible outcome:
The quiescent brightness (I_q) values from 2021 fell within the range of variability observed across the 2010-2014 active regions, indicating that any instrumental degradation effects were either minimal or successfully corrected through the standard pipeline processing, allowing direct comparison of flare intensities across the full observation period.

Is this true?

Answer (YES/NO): NO